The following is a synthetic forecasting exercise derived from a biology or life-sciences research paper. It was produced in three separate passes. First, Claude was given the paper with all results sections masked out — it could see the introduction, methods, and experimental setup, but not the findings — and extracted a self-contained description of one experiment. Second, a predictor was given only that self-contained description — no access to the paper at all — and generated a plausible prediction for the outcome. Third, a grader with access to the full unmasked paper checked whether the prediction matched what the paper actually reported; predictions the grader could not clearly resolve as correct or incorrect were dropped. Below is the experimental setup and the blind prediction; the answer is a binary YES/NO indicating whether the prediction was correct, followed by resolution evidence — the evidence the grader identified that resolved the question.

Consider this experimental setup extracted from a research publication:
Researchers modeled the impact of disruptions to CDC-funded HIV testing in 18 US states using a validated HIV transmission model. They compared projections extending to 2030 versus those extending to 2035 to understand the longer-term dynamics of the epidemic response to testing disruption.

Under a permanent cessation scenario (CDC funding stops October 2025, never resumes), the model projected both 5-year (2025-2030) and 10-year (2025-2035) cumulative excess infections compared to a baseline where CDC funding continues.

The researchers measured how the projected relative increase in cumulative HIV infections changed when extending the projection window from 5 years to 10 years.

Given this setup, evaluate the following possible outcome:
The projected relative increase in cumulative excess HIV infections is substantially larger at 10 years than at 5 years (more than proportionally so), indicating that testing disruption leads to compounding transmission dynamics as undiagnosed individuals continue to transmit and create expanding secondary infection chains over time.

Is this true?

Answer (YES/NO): NO